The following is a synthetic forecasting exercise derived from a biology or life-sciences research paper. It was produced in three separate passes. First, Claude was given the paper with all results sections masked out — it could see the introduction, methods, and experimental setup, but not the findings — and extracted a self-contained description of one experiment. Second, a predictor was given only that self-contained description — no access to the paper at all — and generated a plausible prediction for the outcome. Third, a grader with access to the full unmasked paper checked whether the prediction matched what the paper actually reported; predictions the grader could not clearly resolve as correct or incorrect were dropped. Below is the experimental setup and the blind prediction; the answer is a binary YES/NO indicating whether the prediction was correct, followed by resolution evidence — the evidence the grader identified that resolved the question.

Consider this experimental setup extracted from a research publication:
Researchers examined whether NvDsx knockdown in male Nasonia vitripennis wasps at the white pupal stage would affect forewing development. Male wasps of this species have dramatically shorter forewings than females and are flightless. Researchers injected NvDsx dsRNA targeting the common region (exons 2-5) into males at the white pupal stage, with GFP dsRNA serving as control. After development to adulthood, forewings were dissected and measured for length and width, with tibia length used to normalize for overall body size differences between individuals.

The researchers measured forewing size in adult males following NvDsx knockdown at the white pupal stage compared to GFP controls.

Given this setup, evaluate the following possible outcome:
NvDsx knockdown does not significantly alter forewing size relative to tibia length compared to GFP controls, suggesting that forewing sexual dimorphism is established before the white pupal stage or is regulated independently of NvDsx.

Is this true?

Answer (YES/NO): YES